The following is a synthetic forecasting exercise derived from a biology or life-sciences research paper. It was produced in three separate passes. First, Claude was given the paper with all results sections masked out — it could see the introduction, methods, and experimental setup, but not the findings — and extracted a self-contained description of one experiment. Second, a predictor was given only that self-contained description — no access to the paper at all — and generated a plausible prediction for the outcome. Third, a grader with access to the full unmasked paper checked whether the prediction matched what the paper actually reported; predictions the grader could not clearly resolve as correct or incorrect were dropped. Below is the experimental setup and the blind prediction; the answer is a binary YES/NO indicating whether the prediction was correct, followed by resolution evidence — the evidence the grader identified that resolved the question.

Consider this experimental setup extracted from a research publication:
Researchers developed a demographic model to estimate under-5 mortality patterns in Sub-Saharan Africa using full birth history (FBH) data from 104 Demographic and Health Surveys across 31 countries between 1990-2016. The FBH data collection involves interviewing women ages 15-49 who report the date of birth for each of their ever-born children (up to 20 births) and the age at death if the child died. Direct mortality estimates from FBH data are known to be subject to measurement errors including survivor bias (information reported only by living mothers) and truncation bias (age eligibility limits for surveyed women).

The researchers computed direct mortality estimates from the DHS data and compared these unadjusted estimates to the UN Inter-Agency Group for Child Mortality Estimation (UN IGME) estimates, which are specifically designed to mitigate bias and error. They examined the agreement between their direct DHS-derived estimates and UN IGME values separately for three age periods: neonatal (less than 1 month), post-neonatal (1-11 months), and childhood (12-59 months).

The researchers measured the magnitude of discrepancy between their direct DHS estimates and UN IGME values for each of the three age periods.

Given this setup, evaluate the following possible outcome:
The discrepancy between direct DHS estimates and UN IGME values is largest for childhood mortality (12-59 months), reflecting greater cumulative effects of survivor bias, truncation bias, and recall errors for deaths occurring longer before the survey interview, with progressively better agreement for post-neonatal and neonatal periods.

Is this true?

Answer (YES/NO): NO